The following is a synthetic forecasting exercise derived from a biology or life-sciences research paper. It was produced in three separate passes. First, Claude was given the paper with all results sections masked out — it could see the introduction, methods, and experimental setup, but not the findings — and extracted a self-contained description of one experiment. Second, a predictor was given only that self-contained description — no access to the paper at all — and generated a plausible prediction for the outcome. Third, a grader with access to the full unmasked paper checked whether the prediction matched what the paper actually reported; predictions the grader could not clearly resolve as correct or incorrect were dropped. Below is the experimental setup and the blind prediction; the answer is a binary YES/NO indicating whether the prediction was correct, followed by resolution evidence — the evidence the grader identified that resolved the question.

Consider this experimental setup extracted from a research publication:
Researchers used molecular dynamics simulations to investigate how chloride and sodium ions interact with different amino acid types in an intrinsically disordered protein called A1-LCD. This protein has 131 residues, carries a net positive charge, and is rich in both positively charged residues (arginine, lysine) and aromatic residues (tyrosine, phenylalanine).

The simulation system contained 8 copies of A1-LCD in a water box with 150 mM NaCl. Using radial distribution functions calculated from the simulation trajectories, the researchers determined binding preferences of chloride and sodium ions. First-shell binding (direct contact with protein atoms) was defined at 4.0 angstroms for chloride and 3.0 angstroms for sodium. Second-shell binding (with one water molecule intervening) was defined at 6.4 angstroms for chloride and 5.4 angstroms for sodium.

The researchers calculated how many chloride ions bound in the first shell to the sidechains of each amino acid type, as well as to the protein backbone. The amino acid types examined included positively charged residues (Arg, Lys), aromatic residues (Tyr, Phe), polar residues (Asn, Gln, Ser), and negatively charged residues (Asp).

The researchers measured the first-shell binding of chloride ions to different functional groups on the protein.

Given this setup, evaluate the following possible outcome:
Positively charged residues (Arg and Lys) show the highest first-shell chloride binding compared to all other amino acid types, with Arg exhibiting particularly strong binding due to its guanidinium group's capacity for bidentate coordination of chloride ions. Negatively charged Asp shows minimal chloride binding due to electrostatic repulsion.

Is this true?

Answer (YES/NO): YES